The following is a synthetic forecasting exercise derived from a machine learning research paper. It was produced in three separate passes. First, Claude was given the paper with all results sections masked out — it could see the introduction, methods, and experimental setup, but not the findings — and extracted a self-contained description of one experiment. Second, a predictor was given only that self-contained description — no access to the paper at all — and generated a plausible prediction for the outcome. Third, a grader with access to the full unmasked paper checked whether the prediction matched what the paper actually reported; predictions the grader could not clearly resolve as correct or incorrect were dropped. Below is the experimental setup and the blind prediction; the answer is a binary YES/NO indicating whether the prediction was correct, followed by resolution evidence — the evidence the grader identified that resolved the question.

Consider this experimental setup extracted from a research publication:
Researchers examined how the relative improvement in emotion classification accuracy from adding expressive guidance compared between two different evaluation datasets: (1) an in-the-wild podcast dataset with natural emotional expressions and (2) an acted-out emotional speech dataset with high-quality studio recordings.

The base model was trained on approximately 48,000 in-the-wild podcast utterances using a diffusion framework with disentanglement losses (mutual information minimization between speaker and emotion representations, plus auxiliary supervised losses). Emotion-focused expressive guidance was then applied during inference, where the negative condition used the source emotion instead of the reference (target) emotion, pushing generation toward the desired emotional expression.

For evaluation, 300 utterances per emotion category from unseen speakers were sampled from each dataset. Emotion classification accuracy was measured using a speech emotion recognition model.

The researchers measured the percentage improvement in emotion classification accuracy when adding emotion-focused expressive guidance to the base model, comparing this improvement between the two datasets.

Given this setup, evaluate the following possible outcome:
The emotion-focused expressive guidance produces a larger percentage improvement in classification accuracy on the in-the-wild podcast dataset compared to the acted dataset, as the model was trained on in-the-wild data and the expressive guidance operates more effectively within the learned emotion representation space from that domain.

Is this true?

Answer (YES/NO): YES